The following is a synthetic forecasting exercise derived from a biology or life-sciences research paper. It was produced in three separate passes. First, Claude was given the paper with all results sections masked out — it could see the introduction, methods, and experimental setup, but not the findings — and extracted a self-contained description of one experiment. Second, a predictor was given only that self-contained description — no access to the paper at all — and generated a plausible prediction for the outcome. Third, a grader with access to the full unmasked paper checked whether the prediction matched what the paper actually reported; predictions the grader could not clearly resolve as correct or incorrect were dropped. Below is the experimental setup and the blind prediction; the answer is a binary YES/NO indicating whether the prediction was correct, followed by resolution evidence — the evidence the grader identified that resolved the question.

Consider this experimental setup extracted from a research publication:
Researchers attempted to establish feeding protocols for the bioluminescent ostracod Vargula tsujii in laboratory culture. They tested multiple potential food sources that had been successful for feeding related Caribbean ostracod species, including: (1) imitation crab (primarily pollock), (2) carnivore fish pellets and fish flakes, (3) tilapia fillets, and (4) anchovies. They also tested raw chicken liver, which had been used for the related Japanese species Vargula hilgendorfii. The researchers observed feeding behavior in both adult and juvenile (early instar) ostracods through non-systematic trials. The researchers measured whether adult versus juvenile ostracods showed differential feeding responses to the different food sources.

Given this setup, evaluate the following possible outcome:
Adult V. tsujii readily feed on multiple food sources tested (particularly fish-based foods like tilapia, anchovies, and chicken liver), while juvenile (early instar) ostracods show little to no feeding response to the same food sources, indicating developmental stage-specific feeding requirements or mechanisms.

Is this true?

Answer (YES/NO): NO